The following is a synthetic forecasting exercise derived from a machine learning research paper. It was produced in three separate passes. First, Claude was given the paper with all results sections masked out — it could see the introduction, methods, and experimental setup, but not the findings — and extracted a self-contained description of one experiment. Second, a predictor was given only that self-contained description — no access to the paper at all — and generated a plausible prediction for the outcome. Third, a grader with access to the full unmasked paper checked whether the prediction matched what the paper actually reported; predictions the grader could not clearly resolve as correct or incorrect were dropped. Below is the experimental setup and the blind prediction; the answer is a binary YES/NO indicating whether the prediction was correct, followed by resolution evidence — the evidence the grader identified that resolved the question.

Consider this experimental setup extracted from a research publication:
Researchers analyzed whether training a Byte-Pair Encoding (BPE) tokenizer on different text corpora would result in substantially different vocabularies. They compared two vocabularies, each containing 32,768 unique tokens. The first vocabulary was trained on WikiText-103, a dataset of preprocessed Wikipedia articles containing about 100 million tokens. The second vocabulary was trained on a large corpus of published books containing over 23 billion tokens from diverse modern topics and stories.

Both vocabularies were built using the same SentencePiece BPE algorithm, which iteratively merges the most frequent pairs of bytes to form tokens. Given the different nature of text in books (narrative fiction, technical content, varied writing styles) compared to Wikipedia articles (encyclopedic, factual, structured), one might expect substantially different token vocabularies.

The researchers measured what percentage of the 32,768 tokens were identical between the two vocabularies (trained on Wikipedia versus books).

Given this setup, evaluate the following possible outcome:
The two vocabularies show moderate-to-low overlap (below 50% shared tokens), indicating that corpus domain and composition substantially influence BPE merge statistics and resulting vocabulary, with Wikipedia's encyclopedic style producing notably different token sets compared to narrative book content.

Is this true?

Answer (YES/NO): NO